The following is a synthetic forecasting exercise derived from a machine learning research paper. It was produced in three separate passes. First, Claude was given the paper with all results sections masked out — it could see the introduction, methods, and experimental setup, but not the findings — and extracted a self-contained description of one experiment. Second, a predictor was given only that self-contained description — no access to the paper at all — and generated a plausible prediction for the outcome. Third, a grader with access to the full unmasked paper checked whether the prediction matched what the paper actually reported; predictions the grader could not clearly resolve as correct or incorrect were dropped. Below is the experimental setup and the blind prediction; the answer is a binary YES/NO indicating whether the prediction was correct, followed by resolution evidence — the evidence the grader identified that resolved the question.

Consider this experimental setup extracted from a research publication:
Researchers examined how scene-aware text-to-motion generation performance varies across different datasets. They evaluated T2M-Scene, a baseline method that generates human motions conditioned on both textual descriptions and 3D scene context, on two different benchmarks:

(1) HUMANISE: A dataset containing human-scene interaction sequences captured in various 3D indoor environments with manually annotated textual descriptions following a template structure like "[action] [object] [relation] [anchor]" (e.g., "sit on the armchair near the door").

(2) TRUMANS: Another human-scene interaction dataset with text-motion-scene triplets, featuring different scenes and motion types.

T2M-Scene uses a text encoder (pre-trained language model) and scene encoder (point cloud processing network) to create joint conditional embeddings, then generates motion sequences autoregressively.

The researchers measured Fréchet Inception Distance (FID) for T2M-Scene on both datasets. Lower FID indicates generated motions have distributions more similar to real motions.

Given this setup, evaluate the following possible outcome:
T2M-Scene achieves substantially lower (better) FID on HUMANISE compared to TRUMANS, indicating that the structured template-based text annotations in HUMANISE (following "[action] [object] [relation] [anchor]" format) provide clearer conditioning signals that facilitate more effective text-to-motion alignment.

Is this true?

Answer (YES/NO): NO